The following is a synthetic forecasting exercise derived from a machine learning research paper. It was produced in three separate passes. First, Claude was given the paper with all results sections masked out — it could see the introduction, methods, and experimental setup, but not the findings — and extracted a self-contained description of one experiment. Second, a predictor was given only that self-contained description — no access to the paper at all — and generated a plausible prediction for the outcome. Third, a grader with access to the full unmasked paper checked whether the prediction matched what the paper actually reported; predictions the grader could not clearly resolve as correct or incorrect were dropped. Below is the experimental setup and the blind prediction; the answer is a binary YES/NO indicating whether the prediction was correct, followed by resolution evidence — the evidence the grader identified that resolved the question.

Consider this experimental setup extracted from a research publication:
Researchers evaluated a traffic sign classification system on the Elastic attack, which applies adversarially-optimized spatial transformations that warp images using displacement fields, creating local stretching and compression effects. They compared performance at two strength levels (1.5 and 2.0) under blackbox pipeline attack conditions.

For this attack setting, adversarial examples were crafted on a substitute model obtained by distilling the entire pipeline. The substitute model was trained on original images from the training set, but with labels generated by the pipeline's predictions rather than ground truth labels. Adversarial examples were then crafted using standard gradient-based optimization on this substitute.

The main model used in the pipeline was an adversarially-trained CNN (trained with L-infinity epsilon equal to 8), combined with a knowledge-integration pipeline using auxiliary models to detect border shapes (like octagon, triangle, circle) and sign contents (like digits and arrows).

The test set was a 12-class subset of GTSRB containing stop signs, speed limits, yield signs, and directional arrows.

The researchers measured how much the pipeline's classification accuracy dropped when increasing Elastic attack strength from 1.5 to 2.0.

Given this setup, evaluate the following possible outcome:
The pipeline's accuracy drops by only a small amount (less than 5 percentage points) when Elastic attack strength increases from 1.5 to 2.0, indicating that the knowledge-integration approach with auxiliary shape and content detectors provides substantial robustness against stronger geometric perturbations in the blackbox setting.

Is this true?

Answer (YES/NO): NO